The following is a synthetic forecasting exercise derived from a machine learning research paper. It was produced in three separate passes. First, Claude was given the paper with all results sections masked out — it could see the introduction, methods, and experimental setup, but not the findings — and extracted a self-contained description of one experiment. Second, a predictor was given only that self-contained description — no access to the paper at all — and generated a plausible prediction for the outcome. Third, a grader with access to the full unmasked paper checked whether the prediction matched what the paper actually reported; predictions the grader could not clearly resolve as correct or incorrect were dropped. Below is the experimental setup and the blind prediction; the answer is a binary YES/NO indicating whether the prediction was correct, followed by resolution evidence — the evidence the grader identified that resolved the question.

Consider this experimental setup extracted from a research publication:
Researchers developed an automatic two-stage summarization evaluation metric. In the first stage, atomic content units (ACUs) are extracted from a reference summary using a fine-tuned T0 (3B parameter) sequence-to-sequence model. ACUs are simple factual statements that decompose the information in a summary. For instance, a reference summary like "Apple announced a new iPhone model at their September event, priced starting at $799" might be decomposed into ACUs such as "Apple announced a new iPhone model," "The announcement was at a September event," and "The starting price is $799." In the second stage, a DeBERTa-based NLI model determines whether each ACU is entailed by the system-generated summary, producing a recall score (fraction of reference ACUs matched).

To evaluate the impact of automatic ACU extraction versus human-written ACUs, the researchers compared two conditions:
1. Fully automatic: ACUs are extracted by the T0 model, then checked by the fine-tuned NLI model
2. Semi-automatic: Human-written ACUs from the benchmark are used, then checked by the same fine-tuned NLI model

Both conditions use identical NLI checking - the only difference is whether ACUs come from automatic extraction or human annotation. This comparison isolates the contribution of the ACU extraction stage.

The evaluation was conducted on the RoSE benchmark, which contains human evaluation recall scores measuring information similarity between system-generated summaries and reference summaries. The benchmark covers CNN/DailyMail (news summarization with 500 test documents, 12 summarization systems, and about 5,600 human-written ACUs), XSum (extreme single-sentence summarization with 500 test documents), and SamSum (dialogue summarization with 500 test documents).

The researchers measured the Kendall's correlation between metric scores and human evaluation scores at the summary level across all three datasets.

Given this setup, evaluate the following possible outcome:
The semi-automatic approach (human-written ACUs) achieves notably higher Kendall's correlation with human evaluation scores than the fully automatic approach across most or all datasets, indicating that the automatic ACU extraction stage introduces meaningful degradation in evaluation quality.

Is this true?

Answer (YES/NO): YES